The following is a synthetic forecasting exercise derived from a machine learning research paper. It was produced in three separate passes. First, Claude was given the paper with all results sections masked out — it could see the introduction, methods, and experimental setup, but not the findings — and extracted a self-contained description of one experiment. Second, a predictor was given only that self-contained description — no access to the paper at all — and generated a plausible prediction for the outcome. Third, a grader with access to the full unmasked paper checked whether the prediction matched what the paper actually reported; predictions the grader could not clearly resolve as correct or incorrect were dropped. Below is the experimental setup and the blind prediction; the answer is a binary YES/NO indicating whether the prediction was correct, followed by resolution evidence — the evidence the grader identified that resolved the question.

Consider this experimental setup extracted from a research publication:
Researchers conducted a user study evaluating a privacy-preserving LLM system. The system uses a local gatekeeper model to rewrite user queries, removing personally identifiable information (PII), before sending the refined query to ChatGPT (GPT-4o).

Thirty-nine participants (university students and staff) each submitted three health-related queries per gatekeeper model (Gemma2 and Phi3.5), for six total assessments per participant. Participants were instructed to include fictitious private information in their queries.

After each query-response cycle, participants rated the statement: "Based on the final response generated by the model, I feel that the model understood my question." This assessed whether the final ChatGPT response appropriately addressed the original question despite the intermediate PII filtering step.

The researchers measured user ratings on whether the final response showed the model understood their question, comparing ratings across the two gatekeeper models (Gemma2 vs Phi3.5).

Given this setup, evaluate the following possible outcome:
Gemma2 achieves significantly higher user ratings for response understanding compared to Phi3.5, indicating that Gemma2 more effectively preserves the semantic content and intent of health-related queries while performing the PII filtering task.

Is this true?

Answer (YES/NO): NO